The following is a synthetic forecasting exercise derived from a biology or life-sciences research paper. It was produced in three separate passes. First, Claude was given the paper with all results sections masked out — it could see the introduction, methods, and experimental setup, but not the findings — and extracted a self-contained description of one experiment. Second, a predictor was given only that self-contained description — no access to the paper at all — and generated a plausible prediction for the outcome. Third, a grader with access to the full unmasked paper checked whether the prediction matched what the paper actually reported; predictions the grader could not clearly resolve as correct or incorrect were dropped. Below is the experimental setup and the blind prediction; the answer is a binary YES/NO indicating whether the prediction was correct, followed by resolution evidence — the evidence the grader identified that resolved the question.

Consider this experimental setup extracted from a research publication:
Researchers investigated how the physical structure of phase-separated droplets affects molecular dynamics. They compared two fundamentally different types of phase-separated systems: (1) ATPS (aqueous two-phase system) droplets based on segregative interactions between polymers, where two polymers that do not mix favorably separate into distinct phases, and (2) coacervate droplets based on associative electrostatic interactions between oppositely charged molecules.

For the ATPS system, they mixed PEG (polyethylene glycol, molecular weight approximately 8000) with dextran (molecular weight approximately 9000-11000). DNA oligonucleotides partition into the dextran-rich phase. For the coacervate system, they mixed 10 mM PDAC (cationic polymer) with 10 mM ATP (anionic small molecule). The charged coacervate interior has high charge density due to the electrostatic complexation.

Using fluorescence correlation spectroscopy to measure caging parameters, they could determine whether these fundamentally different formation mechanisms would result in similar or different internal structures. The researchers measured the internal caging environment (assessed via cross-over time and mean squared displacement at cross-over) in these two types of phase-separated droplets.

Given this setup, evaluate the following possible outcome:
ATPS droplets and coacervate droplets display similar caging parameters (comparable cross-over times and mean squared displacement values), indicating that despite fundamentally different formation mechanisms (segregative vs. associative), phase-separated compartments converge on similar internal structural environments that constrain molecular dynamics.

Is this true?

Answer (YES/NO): NO